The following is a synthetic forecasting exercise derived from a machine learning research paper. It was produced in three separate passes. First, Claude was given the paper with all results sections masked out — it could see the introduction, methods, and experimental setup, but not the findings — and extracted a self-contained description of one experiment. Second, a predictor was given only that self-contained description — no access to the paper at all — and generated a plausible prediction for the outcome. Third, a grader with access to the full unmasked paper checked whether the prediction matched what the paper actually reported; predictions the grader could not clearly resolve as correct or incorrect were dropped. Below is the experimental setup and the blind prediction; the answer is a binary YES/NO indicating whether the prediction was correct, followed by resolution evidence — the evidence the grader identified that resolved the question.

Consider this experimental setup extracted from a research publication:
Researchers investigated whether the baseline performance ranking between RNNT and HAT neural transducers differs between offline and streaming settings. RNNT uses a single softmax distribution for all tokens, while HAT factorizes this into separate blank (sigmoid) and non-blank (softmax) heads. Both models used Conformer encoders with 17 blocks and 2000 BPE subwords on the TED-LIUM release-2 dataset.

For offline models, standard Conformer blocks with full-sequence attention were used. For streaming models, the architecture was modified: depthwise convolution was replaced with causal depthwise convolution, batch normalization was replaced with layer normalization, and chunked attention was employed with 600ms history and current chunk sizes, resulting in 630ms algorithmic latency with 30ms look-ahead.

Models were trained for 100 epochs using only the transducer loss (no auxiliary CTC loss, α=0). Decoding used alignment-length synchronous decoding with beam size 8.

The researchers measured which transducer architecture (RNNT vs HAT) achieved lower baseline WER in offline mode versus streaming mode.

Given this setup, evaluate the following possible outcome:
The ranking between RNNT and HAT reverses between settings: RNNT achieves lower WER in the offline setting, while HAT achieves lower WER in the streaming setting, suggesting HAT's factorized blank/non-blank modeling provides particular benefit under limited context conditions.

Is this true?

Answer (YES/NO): YES